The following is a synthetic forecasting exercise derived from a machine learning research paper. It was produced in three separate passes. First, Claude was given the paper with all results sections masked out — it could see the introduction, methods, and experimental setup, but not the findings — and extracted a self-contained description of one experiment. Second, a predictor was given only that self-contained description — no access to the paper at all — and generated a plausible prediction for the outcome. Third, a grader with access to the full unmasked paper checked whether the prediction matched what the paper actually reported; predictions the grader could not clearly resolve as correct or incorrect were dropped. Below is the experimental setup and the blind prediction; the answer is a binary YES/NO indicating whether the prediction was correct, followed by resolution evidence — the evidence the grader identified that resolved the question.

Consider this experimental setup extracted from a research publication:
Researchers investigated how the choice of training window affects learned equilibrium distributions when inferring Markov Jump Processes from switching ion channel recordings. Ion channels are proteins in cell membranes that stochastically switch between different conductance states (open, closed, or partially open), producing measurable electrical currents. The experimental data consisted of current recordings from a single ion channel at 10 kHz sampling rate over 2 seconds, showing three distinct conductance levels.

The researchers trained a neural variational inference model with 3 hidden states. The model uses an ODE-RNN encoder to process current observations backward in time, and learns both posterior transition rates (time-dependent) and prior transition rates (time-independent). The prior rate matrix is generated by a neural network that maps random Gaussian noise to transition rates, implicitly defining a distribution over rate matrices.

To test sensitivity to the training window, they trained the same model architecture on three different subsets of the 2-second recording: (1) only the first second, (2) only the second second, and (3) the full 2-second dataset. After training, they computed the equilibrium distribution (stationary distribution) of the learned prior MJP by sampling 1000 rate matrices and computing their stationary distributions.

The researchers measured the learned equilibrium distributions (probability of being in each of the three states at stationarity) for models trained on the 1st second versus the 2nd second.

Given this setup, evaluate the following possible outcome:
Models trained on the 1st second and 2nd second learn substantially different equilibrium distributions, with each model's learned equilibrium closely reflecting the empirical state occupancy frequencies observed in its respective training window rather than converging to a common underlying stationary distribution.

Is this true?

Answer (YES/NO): YES